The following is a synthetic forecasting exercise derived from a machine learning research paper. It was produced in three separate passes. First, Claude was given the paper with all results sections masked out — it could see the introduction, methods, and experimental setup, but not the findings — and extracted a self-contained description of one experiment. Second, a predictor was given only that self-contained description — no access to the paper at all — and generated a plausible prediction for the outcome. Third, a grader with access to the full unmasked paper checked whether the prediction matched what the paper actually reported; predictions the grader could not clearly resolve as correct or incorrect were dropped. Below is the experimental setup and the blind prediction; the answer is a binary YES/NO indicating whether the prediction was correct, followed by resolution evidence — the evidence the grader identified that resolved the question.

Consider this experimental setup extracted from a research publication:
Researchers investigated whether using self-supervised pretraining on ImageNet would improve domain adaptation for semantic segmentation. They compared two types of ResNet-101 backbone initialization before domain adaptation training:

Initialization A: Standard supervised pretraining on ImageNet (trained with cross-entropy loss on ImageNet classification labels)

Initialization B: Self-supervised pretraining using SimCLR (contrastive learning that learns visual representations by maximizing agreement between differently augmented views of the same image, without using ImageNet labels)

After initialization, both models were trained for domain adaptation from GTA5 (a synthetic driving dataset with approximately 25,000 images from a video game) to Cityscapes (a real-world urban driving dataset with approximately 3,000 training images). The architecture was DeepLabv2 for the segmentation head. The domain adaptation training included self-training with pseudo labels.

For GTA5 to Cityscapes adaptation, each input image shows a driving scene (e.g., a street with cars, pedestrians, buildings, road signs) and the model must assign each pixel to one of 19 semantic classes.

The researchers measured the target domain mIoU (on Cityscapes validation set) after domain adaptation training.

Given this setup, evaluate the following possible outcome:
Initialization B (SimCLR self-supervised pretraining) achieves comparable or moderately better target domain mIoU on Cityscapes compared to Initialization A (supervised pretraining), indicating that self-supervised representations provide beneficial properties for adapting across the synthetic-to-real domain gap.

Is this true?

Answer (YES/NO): YES